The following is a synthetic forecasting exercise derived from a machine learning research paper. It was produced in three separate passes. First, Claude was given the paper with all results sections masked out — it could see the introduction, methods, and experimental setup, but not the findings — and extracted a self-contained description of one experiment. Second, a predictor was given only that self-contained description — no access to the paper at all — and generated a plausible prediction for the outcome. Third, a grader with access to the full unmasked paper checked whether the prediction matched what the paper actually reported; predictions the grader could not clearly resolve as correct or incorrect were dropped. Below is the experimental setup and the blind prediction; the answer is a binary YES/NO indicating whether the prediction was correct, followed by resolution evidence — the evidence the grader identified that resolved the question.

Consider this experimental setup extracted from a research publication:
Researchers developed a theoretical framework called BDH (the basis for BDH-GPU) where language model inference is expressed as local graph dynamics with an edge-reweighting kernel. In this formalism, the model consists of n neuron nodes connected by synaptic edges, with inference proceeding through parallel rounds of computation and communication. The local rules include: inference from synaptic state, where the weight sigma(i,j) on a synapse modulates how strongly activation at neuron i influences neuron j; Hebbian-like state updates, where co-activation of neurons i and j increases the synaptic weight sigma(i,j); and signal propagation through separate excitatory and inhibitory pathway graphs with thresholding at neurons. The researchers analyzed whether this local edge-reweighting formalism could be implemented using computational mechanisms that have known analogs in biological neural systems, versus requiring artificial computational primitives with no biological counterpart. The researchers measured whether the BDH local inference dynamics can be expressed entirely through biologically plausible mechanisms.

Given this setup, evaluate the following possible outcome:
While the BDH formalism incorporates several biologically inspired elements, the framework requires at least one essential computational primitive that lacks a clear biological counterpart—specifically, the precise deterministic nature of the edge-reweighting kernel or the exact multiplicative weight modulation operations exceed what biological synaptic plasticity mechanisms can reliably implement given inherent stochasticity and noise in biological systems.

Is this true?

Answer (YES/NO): NO